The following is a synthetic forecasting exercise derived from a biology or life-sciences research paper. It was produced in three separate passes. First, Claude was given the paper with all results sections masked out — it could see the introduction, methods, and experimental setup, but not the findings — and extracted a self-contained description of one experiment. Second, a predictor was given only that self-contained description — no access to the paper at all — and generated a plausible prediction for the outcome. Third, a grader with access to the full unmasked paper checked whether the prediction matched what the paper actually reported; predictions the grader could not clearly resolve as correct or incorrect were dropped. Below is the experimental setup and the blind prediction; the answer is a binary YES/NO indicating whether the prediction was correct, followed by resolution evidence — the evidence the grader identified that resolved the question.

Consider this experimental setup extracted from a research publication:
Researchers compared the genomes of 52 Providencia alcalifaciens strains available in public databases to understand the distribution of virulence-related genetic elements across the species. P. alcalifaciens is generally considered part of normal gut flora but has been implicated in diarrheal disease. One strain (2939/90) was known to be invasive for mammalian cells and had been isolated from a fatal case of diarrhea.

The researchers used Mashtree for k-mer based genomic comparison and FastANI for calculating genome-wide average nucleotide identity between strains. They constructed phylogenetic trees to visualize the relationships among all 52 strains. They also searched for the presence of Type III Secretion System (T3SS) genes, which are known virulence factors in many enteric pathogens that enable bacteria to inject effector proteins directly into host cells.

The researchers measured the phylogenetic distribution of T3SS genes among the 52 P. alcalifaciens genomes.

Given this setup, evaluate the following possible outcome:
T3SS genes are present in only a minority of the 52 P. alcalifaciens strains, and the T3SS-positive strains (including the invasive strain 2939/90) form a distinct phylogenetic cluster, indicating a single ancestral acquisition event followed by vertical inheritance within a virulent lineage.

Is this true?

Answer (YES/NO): NO